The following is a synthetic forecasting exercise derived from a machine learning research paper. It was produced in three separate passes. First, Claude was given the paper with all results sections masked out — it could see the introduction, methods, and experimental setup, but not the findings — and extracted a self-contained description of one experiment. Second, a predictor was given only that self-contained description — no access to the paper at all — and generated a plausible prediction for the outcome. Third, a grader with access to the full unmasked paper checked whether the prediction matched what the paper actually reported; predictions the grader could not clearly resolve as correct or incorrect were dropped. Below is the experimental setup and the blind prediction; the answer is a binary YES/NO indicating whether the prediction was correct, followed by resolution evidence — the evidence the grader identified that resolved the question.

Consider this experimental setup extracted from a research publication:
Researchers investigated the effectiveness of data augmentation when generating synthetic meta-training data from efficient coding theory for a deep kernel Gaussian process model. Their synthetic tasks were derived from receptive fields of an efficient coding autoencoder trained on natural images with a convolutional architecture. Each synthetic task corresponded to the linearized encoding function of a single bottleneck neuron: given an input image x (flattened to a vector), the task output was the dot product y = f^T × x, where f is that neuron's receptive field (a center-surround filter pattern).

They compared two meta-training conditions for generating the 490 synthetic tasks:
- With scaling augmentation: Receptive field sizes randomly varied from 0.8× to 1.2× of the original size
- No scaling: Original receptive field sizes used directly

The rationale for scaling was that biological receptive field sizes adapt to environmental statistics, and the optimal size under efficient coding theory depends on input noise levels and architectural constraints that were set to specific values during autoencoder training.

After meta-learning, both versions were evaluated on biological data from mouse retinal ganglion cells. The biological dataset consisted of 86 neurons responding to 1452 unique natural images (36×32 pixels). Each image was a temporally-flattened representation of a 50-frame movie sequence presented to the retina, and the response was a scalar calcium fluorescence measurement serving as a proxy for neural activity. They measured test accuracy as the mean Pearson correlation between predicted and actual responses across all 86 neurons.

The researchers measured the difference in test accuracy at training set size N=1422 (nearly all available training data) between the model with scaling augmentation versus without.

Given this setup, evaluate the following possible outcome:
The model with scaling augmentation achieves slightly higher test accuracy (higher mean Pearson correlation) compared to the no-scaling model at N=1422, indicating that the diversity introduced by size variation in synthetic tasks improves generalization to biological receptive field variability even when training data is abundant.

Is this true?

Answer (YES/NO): NO